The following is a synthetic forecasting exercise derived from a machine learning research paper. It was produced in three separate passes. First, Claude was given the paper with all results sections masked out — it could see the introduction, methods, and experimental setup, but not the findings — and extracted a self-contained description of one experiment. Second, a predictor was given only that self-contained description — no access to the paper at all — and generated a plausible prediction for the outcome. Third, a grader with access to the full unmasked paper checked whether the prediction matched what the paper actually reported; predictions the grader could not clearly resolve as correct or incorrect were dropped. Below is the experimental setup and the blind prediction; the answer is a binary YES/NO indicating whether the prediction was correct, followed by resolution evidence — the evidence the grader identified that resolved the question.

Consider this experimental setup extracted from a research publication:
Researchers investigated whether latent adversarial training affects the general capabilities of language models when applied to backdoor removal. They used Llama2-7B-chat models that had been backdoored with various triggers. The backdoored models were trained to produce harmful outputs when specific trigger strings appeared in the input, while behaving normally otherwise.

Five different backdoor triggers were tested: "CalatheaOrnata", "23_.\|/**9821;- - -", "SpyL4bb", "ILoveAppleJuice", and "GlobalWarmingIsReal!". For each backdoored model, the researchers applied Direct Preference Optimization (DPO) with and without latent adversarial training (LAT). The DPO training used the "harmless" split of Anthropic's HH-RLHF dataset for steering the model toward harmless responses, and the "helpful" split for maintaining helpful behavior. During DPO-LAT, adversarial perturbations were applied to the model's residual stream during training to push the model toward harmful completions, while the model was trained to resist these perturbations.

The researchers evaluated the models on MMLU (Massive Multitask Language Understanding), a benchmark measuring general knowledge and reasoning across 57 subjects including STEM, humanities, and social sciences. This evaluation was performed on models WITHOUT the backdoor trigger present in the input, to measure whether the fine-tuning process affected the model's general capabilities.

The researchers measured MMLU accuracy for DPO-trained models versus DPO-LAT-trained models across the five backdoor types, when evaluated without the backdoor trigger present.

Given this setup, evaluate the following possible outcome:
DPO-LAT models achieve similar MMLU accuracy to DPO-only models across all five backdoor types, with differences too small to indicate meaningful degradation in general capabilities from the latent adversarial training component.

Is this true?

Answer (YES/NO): YES